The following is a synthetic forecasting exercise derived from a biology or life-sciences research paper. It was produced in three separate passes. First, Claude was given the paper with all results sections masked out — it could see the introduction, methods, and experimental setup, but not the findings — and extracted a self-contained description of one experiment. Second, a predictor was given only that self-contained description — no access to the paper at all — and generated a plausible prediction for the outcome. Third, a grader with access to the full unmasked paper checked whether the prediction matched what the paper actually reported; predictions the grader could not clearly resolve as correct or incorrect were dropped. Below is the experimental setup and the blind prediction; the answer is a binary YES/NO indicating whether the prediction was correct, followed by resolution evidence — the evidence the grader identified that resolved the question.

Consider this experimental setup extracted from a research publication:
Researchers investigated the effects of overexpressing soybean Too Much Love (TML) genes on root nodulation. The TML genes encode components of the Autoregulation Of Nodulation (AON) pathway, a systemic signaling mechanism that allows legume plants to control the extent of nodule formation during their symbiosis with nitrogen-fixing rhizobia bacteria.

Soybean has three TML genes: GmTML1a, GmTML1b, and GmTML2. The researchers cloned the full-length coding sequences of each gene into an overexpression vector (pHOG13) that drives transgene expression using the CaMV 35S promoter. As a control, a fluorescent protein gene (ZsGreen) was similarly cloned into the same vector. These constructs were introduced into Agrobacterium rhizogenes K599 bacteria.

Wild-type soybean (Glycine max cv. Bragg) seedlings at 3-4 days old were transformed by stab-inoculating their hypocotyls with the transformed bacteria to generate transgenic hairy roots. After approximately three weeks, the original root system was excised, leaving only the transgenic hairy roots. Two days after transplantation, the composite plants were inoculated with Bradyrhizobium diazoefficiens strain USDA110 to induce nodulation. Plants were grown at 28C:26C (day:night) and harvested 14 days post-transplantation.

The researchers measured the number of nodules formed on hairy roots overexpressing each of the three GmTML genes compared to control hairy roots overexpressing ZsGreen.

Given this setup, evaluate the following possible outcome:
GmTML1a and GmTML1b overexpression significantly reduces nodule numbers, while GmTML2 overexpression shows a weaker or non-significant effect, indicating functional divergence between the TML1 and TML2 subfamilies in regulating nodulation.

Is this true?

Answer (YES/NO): NO